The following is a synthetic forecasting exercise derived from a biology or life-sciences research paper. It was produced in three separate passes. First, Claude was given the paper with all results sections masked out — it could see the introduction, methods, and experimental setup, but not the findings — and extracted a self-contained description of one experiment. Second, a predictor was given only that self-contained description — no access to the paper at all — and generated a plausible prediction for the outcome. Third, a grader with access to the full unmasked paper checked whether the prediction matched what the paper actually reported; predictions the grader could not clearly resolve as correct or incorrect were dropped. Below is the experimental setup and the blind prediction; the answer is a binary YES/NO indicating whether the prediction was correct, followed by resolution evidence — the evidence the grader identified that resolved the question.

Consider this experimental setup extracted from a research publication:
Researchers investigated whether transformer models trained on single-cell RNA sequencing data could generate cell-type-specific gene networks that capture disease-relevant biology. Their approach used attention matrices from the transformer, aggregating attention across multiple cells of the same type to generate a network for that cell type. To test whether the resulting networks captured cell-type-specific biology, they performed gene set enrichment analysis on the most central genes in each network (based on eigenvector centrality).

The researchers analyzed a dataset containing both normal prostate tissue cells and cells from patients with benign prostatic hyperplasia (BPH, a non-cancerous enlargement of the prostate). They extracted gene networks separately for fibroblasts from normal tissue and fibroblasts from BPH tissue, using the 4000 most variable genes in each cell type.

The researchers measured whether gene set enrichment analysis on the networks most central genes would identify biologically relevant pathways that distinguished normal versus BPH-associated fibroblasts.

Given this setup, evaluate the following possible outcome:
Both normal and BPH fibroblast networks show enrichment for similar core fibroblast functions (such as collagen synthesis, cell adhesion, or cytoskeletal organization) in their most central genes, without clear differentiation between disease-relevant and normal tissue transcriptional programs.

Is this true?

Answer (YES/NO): NO